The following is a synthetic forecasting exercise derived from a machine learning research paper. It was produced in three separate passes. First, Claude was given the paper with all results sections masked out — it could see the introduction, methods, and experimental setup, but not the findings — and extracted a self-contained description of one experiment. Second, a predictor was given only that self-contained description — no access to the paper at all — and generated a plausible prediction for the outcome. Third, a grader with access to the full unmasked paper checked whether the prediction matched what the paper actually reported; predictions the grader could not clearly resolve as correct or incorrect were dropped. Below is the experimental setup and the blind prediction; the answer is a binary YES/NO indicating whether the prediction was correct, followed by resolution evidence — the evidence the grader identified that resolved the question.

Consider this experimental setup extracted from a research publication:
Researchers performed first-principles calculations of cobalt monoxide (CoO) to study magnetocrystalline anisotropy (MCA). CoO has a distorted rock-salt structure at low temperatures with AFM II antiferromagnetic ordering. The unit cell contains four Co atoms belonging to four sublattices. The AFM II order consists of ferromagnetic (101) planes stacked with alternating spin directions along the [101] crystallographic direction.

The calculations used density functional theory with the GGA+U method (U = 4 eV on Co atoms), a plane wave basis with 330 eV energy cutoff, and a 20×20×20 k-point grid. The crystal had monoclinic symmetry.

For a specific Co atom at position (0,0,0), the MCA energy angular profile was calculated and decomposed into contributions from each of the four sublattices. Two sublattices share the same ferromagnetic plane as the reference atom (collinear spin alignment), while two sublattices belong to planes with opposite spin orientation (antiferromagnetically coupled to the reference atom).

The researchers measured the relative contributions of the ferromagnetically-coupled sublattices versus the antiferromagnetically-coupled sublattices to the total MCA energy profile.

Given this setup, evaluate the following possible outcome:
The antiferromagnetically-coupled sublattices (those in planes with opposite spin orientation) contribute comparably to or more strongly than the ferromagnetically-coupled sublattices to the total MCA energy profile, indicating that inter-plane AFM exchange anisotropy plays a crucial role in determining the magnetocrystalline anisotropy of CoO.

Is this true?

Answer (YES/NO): NO